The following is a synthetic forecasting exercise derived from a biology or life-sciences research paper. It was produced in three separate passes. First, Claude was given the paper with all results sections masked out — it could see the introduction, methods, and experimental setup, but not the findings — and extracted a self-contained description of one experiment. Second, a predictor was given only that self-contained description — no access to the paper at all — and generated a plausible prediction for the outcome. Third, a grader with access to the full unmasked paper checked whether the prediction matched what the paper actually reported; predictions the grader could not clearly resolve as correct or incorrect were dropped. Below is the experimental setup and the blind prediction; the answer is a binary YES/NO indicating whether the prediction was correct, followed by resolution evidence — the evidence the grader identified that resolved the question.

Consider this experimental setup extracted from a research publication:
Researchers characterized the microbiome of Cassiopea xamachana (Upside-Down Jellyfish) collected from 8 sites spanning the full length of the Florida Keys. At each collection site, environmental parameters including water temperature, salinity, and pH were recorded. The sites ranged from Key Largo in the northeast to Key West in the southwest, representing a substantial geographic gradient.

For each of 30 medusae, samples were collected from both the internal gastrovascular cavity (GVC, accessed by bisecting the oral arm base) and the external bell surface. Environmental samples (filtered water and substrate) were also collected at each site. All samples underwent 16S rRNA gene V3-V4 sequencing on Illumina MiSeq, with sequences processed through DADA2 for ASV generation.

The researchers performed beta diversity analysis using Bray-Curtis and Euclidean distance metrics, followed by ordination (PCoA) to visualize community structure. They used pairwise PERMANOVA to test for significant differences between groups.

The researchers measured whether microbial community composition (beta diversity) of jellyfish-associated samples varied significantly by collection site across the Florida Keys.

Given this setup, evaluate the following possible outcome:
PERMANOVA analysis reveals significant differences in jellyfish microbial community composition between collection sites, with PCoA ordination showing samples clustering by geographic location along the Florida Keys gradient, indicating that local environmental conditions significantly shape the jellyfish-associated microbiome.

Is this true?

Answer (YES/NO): NO